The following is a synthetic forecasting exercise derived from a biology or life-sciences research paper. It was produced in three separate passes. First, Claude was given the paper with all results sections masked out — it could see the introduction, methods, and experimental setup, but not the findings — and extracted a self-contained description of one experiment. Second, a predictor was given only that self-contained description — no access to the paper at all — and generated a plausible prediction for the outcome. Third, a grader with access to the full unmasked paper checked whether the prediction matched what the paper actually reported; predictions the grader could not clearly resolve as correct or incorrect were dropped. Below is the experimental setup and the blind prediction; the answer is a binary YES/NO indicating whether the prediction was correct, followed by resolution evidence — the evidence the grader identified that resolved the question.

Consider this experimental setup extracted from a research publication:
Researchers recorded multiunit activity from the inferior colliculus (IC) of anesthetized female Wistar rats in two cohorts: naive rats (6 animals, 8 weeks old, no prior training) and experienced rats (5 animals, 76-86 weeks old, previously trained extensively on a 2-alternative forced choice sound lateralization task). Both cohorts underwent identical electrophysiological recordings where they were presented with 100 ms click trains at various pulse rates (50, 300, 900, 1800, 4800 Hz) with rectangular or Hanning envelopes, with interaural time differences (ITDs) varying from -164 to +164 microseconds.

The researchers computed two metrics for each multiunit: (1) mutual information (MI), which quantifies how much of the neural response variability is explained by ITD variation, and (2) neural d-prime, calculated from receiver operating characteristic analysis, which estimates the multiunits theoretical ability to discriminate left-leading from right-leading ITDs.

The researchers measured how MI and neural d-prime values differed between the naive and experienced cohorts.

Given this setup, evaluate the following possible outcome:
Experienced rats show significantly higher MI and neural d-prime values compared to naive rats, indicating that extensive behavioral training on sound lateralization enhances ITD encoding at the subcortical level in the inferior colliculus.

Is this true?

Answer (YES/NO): NO